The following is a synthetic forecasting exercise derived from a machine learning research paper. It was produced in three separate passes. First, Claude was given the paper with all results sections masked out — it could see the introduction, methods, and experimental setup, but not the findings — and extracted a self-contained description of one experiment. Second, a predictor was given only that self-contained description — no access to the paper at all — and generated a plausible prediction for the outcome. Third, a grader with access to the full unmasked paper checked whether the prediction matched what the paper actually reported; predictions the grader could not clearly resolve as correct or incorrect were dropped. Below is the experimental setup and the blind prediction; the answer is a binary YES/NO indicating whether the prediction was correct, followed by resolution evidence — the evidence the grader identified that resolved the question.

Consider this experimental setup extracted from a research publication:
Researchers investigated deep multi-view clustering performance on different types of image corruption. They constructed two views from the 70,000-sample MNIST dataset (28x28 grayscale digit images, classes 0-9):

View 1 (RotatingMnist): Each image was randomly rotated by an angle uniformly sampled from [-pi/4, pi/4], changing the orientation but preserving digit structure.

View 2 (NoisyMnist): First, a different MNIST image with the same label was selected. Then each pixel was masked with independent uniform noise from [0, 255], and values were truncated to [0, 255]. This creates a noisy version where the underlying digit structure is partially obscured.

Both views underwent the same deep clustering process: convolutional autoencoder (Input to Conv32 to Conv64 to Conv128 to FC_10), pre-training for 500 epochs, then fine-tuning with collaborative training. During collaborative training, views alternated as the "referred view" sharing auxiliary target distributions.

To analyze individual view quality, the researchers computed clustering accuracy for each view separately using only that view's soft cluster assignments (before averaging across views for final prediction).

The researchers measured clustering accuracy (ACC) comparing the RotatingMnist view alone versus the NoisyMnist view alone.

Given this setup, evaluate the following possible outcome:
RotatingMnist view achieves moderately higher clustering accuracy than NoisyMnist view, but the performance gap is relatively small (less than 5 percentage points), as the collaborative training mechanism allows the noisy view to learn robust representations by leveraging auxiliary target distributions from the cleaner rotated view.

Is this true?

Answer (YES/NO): NO